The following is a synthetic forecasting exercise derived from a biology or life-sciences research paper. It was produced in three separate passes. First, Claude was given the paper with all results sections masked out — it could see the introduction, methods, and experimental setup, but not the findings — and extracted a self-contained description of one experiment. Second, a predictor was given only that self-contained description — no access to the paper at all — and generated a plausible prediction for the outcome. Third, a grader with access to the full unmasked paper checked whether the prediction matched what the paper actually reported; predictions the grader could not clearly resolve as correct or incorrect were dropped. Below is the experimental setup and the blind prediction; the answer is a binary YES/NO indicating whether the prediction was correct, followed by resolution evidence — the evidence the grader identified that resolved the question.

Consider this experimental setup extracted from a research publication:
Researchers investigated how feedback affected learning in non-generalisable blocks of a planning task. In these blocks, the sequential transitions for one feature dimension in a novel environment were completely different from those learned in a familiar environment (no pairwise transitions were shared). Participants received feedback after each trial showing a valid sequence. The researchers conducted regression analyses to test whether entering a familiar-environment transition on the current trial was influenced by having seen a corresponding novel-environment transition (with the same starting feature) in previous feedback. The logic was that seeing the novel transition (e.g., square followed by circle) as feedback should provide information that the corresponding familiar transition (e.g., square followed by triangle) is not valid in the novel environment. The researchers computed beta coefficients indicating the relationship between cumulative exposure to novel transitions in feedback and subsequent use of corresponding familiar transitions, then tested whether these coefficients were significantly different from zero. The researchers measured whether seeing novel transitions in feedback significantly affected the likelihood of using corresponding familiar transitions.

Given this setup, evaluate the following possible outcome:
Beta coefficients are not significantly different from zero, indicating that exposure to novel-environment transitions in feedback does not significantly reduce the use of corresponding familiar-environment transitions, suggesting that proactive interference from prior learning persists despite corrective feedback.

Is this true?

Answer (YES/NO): NO